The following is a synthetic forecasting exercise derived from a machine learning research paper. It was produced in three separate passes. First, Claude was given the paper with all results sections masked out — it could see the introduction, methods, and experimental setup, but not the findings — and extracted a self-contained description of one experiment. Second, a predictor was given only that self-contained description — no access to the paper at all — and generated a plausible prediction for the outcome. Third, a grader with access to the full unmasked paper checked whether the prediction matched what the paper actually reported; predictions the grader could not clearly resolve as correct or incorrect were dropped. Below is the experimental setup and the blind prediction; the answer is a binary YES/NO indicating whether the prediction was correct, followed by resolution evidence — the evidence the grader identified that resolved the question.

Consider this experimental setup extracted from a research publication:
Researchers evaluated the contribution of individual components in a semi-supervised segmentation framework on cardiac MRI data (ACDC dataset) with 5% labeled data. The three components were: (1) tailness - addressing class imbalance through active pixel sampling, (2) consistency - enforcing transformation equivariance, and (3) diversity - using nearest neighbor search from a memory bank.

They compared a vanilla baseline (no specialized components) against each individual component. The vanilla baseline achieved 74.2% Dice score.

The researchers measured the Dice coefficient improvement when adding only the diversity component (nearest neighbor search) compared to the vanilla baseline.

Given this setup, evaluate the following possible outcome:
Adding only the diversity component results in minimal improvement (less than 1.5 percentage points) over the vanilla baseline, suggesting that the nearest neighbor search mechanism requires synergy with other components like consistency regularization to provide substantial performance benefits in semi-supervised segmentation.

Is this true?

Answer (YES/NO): NO